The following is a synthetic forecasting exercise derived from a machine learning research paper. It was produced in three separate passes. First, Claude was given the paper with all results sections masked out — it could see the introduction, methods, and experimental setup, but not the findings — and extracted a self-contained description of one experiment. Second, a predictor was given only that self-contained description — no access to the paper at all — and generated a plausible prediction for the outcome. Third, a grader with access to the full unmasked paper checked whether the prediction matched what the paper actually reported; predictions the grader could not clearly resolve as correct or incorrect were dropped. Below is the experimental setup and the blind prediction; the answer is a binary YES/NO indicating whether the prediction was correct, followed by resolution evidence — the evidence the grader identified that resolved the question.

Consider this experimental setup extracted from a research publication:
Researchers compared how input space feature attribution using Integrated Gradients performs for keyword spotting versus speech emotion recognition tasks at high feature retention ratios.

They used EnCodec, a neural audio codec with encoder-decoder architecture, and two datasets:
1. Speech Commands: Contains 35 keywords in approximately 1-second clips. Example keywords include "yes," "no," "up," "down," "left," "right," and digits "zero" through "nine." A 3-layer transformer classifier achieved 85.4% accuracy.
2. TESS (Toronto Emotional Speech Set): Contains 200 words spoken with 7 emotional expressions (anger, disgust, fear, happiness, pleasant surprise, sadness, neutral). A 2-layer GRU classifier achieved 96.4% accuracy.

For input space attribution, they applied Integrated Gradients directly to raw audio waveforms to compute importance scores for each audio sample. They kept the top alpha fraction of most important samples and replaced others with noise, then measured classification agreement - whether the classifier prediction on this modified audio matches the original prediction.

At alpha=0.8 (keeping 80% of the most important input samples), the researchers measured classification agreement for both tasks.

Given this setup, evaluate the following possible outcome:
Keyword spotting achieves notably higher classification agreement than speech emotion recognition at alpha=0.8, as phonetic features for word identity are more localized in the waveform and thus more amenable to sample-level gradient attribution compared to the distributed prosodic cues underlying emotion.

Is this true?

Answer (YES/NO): NO